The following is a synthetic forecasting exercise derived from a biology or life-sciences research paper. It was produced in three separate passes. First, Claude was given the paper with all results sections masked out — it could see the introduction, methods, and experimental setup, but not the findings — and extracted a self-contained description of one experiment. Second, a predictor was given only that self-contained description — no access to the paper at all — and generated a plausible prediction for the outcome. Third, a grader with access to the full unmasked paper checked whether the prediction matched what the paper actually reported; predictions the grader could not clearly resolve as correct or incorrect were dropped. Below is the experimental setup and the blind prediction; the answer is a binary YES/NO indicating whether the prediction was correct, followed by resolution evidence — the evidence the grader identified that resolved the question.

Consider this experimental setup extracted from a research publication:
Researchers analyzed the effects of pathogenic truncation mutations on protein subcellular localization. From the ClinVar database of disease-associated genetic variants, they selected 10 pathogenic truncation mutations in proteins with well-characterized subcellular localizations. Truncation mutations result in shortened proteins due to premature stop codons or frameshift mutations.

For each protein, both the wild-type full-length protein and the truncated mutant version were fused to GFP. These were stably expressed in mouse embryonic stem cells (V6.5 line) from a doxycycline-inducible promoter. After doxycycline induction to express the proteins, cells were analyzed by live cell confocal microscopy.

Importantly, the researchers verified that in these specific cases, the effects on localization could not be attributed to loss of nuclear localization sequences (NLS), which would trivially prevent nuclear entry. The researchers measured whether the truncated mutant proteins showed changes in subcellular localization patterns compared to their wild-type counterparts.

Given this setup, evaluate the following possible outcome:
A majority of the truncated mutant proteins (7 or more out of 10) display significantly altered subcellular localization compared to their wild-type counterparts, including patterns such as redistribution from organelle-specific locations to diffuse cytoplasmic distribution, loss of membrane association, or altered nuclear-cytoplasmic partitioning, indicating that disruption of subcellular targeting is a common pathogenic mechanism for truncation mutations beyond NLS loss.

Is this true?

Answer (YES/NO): YES